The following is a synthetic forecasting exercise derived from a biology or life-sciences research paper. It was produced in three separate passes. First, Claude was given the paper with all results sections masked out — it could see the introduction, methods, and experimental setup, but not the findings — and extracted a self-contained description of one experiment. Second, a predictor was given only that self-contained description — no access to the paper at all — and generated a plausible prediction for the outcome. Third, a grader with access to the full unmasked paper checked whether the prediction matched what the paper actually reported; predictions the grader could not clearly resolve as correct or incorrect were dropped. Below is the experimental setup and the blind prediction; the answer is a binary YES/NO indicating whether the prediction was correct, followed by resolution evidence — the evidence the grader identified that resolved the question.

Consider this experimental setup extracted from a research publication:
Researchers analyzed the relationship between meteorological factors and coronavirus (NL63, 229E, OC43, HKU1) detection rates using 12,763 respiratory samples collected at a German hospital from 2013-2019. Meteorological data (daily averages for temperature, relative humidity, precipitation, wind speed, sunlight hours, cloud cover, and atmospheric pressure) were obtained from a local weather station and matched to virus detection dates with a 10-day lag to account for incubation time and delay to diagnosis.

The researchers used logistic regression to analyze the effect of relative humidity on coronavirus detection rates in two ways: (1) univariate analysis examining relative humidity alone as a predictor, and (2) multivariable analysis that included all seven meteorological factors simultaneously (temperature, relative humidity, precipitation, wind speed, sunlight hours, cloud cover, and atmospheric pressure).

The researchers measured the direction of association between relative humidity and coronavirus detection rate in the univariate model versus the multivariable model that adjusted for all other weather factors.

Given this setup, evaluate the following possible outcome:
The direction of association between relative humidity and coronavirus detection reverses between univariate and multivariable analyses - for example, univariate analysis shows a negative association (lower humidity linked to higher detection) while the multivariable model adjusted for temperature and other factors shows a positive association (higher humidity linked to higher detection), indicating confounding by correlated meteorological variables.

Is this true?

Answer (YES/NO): NO